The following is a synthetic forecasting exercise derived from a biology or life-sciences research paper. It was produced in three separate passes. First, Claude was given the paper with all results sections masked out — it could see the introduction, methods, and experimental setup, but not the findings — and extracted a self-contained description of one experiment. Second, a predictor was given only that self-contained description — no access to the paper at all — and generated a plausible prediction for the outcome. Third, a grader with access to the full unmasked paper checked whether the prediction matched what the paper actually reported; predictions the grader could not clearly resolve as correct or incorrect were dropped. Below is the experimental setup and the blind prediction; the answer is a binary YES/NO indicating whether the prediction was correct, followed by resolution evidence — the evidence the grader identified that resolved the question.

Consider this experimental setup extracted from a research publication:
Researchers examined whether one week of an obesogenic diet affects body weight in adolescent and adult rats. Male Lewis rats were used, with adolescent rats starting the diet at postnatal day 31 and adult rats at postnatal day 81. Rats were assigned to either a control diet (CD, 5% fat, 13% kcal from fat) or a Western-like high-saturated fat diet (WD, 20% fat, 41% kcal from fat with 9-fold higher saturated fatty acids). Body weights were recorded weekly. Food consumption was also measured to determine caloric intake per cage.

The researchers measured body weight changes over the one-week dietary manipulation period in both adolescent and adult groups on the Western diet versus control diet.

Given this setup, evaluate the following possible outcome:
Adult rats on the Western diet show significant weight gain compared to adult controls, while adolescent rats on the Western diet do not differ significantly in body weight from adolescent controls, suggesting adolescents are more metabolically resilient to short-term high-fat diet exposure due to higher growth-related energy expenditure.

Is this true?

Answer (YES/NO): NO